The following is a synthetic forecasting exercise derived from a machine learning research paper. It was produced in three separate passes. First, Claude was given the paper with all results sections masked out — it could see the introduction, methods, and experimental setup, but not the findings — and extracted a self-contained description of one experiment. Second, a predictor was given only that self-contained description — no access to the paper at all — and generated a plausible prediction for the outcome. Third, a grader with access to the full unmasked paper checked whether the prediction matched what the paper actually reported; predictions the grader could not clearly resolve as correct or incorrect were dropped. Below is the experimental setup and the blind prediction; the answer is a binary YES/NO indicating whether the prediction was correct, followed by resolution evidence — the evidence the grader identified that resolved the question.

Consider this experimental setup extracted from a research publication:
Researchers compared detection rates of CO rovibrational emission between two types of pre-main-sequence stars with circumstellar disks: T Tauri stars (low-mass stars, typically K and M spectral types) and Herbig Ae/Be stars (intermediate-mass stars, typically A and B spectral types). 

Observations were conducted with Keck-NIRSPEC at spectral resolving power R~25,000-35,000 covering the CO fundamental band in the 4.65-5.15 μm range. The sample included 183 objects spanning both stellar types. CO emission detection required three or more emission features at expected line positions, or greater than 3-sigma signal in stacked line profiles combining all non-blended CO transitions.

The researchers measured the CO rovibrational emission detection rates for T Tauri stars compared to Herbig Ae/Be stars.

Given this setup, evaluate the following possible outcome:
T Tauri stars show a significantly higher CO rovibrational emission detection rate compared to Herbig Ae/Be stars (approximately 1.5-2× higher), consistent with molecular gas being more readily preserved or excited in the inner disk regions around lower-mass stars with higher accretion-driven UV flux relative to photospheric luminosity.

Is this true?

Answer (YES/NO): NO